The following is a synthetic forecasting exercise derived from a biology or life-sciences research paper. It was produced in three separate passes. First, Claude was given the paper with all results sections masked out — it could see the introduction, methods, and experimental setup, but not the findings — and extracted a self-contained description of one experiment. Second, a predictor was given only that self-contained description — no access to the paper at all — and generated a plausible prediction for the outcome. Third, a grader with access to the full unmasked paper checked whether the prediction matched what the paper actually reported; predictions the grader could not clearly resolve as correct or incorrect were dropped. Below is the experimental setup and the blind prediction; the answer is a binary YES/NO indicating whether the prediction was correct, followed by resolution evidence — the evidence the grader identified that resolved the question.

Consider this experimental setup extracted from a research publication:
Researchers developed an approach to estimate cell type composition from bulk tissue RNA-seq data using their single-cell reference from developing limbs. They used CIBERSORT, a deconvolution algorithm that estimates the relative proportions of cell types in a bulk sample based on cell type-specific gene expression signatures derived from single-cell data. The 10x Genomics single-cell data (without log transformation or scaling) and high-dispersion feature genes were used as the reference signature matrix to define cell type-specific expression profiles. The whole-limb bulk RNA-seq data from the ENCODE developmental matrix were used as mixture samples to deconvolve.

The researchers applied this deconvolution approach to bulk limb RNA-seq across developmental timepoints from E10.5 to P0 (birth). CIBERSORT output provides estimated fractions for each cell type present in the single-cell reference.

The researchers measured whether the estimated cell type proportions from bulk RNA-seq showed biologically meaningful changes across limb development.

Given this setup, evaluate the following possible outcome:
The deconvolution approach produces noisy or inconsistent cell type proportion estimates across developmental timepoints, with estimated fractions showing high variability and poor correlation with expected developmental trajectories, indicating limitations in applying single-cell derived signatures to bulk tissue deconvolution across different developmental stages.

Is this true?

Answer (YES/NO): NO